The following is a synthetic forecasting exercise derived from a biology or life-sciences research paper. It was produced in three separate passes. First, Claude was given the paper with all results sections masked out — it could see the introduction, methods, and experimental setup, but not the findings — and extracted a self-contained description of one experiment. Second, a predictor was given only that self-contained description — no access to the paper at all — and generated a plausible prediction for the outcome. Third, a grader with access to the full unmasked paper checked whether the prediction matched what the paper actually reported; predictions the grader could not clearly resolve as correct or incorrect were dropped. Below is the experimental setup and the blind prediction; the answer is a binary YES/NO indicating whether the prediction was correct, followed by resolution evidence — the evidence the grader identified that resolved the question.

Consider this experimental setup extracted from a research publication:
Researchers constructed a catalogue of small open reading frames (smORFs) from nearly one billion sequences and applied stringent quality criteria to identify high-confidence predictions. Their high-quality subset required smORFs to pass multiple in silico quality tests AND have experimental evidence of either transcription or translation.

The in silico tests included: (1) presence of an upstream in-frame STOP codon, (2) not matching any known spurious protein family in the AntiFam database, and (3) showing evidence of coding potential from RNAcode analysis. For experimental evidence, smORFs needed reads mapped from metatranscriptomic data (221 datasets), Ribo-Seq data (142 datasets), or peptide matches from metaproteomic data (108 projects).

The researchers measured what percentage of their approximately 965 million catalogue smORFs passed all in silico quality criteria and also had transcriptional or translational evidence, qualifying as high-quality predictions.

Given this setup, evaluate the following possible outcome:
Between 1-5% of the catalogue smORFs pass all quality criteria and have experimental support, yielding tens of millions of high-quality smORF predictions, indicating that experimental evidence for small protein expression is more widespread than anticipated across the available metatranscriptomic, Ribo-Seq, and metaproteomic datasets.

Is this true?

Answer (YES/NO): YES